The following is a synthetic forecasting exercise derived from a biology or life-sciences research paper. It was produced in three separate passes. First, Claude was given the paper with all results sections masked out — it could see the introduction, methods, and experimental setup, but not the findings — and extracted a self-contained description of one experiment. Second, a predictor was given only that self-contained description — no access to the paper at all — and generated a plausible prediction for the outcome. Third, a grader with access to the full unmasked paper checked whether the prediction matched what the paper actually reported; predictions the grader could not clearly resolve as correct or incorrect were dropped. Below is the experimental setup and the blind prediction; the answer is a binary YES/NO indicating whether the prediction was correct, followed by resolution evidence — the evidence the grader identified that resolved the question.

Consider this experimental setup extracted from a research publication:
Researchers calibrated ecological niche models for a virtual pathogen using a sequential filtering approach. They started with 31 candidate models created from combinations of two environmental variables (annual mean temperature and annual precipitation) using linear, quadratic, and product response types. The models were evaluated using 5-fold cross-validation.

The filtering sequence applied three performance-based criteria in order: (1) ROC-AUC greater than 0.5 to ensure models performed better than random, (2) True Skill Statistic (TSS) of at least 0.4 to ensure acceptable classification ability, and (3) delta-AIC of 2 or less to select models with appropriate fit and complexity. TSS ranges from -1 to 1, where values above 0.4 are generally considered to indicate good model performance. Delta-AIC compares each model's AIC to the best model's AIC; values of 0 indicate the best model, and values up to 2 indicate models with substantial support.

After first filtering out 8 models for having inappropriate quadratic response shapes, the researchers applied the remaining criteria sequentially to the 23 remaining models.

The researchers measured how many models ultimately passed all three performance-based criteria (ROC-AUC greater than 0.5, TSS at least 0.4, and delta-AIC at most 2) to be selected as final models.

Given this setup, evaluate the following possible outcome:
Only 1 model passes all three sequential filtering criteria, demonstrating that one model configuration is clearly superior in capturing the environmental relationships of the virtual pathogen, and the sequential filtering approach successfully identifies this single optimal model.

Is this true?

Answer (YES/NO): NO